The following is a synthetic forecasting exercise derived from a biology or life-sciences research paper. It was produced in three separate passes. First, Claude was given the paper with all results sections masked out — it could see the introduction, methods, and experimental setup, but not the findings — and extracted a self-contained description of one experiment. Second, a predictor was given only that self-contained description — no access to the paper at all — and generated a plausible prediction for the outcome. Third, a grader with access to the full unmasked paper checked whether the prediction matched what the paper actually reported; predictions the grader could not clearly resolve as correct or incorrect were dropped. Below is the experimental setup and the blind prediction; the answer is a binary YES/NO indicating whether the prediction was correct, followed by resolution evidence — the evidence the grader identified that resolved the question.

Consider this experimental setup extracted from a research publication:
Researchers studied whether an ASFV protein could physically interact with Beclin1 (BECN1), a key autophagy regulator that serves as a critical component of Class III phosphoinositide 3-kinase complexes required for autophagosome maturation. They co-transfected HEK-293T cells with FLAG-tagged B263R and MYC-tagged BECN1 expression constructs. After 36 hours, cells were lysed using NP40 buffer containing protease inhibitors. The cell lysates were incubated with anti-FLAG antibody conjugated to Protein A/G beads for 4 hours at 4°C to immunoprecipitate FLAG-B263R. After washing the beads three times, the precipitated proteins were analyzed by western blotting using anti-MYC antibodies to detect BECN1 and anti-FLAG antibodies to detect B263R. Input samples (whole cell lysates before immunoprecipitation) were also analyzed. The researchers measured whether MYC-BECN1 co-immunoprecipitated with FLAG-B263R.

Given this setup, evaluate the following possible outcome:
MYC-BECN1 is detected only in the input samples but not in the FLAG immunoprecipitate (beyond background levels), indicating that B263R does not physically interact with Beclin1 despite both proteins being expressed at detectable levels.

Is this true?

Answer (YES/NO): NO